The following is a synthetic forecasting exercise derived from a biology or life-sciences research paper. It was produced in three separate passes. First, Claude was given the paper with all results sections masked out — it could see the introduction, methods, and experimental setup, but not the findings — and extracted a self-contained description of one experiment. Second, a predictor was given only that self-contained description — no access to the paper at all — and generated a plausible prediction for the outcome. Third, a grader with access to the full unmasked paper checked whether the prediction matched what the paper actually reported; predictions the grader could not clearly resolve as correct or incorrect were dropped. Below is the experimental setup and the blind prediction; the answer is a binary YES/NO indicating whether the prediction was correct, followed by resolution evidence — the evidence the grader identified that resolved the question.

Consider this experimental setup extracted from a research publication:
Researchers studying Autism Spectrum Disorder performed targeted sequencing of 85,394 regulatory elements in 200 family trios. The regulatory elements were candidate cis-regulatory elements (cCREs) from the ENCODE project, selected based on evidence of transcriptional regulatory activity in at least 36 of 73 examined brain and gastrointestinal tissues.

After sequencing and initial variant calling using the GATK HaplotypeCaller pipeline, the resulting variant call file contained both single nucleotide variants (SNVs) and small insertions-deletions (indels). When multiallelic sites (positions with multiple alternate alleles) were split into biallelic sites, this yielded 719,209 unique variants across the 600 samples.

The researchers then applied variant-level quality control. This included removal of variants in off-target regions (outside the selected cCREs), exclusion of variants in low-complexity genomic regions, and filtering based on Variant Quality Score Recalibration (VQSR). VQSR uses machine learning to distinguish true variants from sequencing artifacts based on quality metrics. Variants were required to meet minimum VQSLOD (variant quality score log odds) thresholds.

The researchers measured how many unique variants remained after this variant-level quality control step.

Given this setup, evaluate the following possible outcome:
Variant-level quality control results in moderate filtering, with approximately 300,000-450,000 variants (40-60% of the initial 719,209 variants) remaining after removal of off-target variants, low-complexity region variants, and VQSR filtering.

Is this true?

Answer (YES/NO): NO